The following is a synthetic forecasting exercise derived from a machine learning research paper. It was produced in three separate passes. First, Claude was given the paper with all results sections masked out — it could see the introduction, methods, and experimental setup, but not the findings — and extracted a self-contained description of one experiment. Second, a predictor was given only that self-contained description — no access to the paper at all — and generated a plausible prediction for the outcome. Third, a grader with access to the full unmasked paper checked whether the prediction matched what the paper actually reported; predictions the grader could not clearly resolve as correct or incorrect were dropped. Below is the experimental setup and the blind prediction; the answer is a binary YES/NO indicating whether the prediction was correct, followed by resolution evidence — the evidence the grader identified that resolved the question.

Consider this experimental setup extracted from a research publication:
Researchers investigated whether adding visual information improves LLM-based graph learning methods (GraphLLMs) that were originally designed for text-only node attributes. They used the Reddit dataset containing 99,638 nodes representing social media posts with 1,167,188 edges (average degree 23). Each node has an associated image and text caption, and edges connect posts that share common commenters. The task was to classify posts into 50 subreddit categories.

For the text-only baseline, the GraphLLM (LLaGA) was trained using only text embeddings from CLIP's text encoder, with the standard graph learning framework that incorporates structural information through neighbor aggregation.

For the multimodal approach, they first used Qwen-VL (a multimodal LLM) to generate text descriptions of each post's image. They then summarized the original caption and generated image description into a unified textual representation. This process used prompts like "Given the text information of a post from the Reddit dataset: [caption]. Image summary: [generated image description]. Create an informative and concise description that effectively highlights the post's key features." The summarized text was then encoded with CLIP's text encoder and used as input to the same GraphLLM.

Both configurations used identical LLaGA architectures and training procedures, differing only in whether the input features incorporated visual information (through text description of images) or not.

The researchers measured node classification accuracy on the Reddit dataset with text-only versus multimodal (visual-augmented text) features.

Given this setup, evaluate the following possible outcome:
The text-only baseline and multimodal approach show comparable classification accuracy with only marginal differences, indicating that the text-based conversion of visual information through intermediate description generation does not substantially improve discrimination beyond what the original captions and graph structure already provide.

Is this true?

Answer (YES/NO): NO